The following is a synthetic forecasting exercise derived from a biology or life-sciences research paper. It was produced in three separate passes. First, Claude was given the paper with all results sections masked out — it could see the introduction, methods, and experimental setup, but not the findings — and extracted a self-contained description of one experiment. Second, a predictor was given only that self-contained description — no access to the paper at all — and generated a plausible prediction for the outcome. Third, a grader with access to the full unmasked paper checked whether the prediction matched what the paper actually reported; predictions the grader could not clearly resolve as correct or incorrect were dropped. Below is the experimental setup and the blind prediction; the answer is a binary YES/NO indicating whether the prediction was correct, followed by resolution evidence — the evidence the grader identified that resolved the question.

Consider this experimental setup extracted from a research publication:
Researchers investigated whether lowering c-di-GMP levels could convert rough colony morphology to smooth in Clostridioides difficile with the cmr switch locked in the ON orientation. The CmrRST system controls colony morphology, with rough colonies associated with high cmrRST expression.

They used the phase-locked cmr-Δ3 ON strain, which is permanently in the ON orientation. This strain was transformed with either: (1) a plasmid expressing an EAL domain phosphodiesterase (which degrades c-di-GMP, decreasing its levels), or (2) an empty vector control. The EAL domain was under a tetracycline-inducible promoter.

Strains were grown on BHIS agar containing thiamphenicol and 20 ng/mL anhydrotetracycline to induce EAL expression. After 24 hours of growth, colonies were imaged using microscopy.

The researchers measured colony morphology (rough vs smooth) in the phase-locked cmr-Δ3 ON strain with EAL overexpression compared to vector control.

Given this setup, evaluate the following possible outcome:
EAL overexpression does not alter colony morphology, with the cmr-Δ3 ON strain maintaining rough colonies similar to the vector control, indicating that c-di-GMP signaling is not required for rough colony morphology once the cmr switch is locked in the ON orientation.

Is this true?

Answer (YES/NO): NO